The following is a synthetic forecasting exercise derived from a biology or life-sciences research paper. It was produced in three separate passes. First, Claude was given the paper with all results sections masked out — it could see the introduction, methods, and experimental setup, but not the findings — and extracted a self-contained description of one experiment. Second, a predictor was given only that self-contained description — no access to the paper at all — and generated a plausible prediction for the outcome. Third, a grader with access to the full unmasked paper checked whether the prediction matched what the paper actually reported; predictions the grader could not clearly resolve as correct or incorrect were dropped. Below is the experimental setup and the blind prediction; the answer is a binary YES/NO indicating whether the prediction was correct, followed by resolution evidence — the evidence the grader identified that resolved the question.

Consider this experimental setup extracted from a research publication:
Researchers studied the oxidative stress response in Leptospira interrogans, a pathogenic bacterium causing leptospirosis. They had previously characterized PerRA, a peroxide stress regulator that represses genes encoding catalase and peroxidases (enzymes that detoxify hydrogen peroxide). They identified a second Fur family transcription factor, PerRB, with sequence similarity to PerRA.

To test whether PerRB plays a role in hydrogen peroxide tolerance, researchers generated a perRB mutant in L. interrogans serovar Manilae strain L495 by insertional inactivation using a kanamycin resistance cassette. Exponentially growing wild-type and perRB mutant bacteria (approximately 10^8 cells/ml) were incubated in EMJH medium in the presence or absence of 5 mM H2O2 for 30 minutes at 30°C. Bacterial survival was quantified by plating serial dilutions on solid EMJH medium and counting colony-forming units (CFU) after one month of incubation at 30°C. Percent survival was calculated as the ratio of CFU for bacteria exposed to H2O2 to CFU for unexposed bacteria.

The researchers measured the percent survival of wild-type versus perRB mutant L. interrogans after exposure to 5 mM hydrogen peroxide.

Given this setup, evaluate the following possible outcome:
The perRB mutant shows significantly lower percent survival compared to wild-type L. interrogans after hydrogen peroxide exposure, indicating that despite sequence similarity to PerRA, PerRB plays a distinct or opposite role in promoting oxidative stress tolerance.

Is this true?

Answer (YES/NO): NO